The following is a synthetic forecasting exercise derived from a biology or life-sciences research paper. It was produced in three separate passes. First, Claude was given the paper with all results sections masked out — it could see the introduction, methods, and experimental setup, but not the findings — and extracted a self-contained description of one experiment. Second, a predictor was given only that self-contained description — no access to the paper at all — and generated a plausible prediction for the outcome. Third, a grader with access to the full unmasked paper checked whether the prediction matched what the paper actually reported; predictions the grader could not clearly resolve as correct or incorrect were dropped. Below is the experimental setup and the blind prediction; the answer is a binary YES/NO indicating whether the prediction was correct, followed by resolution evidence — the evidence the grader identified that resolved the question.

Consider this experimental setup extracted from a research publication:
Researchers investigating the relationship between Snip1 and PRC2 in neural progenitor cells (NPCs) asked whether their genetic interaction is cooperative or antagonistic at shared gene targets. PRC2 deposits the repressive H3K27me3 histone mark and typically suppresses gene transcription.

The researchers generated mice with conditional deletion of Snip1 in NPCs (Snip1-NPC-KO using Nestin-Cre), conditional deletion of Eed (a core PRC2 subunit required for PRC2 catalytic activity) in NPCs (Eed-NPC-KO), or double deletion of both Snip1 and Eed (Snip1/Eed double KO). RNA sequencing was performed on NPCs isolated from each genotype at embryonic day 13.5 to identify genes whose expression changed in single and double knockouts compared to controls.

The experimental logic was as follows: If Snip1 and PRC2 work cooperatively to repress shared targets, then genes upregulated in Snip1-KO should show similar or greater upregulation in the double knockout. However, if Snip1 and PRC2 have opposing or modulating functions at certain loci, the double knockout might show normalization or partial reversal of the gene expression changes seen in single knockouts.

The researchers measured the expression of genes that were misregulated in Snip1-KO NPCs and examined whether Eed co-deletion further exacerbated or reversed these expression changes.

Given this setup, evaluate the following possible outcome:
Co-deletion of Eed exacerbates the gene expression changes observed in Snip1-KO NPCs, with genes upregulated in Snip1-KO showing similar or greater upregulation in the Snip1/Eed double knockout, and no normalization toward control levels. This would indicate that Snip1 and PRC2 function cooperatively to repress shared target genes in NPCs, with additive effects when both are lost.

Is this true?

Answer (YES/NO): NO